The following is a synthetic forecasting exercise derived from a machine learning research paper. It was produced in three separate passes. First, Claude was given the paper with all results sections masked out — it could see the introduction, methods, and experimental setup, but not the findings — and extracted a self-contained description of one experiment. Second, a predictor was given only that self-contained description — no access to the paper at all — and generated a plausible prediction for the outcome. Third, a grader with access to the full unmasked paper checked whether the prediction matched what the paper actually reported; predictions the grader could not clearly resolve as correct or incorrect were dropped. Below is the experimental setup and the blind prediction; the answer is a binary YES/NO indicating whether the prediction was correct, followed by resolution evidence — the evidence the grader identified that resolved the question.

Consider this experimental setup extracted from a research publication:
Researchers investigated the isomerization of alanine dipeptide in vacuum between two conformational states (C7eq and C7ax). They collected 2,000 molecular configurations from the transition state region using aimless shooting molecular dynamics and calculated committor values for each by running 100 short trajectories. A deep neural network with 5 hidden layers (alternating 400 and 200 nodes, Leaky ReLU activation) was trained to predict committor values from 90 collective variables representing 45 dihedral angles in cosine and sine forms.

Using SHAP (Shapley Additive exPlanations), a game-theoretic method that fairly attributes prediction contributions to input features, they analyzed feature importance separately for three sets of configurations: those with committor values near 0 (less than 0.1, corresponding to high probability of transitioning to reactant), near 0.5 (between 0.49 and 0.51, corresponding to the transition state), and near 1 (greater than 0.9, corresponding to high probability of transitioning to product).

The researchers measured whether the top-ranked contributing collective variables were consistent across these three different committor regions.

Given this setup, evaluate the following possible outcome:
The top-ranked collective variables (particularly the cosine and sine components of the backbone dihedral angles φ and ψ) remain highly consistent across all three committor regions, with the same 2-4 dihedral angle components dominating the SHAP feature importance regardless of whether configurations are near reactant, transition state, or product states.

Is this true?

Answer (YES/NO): NO